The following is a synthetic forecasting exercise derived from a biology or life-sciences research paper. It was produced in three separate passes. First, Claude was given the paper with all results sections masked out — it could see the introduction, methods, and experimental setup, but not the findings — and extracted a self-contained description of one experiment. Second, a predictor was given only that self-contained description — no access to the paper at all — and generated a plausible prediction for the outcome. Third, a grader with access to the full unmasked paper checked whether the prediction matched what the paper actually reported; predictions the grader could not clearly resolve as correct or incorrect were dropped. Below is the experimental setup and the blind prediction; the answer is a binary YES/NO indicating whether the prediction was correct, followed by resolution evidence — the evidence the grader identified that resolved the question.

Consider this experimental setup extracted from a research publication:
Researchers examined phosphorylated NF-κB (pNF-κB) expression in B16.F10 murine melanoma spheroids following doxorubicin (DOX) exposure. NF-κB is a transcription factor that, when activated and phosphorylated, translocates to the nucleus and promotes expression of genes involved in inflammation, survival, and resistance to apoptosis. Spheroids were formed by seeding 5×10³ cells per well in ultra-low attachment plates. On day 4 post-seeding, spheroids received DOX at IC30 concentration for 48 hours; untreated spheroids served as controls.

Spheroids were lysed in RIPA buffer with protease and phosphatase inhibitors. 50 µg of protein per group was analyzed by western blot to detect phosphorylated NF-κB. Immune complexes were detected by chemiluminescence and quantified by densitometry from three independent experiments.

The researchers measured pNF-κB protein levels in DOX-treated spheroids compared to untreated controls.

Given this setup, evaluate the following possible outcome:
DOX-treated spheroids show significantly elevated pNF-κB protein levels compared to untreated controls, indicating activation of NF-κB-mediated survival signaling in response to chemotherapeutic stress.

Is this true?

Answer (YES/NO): NO